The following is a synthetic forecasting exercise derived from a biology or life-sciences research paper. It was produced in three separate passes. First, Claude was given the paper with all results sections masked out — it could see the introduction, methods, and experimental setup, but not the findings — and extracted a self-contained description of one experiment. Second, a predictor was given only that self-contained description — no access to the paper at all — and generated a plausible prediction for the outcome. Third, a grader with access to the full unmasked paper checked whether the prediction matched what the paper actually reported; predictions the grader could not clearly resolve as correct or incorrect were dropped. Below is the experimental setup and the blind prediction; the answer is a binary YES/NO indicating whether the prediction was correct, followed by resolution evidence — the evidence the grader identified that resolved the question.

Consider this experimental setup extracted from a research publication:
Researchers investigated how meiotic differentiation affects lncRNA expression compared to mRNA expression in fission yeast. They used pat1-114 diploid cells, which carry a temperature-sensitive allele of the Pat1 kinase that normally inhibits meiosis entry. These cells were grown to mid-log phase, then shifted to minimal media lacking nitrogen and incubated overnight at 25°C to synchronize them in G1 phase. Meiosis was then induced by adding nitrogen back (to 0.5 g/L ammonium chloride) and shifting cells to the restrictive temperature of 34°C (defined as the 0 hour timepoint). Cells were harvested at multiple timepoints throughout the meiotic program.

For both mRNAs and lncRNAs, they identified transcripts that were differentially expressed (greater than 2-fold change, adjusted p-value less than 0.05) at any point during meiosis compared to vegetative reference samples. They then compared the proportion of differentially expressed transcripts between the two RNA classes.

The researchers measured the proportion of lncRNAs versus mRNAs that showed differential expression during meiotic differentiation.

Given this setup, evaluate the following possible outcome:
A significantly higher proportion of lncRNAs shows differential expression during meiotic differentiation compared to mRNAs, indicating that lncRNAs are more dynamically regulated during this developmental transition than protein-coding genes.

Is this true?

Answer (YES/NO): YES